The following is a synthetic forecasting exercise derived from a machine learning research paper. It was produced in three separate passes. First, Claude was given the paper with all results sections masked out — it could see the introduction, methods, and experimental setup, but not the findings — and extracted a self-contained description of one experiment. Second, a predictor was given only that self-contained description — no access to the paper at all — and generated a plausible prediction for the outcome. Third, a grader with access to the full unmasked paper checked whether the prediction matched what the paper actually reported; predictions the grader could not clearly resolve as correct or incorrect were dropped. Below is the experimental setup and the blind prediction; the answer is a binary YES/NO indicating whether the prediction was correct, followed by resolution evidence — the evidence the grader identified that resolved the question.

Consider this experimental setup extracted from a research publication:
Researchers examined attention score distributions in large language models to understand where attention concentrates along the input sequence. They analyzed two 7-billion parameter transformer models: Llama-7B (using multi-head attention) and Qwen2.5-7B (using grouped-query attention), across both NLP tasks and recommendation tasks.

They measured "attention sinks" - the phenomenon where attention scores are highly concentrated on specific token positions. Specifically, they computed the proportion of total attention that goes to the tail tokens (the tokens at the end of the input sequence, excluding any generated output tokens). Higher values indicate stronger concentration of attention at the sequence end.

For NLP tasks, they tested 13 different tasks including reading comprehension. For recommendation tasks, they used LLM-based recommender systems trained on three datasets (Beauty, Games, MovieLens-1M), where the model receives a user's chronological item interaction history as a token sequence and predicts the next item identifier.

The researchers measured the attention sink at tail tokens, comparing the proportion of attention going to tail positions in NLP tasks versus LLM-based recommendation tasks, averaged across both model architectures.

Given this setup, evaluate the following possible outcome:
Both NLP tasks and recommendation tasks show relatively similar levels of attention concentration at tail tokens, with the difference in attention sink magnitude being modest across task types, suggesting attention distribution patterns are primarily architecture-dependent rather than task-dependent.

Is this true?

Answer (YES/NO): NO